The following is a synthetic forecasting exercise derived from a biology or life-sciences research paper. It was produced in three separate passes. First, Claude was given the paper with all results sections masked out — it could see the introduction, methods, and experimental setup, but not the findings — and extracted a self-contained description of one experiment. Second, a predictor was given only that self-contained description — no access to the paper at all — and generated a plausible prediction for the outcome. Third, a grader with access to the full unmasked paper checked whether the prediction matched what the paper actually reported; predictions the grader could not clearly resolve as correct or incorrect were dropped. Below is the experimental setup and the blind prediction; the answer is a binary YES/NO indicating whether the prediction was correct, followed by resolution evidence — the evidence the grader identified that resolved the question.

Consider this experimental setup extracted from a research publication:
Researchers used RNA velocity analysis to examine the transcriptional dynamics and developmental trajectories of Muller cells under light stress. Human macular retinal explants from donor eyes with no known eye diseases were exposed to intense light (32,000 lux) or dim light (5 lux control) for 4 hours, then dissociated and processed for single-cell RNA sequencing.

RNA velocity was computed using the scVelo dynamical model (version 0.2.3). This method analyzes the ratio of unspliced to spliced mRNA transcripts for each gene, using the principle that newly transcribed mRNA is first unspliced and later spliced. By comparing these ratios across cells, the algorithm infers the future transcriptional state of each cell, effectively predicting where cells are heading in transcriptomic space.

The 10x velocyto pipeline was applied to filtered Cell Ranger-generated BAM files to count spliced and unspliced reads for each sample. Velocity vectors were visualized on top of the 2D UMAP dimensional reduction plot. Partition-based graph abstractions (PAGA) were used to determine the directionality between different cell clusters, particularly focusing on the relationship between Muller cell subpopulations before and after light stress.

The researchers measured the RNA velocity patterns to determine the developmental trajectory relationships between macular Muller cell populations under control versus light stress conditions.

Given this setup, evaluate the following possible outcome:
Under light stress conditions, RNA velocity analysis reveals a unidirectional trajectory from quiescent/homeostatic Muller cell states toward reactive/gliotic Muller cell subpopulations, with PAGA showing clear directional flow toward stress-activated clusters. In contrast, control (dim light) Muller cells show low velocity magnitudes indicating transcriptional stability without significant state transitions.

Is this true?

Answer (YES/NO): NO